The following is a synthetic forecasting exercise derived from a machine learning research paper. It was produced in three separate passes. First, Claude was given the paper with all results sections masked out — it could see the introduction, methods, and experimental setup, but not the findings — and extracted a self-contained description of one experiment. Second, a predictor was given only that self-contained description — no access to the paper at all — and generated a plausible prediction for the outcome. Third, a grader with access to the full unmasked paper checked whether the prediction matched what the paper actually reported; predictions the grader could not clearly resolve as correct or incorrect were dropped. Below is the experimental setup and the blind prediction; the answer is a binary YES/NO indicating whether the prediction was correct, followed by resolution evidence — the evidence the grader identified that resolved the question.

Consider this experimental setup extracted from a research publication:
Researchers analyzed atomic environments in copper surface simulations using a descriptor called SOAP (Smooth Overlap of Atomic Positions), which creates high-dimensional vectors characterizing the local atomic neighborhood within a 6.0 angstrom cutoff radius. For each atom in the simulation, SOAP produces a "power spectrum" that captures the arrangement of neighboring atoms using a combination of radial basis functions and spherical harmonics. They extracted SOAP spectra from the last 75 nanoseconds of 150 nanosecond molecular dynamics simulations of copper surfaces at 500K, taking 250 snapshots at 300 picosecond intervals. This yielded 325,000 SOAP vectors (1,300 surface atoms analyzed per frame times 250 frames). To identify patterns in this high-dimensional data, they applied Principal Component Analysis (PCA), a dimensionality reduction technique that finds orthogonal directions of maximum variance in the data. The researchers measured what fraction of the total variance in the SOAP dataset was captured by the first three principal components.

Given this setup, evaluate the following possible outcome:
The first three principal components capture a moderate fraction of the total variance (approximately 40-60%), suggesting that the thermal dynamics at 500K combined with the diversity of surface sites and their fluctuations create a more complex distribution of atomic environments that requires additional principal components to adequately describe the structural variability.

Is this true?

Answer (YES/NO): NO